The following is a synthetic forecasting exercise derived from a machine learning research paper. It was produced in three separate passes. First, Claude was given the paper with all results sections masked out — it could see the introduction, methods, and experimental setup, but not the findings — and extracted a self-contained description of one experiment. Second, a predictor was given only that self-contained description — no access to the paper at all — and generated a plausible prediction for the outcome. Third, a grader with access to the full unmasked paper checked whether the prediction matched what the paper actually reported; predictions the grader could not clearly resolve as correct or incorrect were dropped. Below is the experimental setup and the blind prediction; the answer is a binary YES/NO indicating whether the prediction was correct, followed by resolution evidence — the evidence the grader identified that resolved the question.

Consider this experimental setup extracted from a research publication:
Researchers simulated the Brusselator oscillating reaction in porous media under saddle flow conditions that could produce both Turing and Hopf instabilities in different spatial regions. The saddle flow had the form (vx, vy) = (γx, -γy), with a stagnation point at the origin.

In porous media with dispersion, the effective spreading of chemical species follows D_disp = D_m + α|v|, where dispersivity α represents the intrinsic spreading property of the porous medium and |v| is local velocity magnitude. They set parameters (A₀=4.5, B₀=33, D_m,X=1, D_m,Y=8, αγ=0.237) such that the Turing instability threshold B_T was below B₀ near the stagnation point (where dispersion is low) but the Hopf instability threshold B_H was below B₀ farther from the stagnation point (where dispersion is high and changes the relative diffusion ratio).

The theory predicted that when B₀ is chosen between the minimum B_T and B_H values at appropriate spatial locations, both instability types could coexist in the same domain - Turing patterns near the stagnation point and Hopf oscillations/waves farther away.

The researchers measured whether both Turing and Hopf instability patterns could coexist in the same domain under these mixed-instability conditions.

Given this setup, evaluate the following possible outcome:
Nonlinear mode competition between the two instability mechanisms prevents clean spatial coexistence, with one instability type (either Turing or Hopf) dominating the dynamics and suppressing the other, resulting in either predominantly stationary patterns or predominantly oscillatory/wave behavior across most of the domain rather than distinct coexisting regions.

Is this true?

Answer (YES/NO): NO